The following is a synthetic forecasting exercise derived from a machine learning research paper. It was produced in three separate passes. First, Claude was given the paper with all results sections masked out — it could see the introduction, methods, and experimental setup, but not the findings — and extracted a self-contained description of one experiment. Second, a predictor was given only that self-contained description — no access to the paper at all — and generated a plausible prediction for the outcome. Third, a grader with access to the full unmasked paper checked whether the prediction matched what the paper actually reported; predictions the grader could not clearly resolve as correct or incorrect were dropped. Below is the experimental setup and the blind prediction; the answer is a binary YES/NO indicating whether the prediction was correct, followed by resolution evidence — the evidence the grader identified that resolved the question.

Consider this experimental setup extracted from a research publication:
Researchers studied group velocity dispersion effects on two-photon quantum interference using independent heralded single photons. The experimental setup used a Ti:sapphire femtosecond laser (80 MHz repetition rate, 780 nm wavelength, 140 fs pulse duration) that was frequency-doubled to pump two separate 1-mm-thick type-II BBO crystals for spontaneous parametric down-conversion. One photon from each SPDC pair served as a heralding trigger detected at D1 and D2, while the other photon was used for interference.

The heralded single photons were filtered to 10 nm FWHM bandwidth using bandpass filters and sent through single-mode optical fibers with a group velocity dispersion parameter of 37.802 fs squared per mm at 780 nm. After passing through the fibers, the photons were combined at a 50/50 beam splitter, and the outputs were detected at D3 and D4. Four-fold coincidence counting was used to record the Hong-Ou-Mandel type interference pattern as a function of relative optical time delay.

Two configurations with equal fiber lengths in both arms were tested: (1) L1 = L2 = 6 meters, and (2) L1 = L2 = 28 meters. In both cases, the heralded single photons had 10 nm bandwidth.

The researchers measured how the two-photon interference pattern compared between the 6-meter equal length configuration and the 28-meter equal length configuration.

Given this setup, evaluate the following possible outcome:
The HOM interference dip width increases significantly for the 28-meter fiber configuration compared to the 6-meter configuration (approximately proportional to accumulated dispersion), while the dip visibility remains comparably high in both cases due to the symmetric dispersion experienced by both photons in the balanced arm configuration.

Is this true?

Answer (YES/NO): NO